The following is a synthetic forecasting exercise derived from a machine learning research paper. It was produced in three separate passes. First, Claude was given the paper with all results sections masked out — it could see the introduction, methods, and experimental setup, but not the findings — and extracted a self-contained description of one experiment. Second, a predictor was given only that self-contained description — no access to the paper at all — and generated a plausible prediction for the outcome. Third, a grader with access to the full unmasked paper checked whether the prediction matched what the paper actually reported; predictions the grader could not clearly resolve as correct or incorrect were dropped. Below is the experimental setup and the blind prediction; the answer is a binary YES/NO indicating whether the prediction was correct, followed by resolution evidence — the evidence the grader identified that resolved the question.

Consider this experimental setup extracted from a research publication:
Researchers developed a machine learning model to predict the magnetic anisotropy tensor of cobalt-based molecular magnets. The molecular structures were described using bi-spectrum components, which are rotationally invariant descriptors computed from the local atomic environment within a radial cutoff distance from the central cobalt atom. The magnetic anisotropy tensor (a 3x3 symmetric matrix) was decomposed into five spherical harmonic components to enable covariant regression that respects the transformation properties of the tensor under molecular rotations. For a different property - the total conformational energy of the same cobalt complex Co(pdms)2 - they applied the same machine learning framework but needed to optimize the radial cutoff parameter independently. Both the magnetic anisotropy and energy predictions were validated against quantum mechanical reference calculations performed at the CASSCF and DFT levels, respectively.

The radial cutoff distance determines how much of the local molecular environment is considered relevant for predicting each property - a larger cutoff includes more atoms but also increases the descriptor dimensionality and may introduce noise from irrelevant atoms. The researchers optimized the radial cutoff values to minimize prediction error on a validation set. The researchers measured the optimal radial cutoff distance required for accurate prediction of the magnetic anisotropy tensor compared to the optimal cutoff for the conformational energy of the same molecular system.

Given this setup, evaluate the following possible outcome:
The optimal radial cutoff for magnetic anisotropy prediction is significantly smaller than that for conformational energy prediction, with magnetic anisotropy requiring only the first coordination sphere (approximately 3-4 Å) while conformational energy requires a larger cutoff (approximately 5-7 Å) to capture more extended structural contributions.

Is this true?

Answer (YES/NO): NO